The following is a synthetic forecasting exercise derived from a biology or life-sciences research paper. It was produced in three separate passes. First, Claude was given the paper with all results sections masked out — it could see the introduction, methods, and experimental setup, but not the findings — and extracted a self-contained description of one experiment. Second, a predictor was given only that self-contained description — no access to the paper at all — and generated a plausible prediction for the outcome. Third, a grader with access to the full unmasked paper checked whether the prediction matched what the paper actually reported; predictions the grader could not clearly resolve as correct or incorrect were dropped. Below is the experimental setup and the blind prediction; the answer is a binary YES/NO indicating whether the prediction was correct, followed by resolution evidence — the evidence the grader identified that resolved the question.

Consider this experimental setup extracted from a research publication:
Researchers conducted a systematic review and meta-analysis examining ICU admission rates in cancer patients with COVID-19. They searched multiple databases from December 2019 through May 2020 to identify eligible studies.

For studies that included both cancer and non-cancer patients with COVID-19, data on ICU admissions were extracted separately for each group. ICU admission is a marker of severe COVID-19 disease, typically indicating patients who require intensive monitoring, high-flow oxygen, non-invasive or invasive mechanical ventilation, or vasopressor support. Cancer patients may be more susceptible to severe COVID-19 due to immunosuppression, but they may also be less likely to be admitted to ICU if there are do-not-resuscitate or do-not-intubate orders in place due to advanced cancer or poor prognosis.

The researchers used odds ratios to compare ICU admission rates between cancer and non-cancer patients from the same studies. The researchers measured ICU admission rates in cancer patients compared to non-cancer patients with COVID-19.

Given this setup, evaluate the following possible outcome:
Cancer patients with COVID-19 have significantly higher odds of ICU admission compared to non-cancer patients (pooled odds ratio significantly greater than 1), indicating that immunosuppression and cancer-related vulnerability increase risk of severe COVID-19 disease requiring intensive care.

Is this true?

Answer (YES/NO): NO